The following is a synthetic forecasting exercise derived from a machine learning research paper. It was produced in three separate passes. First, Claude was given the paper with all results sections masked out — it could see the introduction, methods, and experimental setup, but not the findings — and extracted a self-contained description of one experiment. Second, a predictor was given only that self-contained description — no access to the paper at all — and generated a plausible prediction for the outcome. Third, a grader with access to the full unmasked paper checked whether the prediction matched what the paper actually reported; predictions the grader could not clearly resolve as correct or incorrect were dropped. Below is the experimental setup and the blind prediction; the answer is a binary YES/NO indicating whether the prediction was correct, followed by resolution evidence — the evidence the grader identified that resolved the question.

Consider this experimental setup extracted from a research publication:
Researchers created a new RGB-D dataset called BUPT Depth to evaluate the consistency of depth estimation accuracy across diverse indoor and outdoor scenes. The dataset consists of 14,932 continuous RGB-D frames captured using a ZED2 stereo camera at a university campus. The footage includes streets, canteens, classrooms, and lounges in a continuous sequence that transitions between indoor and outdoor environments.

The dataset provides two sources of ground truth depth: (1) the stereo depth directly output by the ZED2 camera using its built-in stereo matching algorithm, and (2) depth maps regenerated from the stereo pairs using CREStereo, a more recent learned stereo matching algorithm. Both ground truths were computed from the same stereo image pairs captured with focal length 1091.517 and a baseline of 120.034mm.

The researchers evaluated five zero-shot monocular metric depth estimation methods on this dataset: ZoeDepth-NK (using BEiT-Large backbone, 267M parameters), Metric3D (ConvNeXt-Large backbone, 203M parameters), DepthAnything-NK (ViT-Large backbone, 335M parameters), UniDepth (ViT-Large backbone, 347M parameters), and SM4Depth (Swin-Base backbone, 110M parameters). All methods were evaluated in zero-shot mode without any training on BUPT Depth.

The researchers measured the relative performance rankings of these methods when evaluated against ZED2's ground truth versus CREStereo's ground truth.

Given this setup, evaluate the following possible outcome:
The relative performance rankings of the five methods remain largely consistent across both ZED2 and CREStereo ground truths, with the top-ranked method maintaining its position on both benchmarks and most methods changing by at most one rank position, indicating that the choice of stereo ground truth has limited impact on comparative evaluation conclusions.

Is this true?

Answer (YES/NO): NO